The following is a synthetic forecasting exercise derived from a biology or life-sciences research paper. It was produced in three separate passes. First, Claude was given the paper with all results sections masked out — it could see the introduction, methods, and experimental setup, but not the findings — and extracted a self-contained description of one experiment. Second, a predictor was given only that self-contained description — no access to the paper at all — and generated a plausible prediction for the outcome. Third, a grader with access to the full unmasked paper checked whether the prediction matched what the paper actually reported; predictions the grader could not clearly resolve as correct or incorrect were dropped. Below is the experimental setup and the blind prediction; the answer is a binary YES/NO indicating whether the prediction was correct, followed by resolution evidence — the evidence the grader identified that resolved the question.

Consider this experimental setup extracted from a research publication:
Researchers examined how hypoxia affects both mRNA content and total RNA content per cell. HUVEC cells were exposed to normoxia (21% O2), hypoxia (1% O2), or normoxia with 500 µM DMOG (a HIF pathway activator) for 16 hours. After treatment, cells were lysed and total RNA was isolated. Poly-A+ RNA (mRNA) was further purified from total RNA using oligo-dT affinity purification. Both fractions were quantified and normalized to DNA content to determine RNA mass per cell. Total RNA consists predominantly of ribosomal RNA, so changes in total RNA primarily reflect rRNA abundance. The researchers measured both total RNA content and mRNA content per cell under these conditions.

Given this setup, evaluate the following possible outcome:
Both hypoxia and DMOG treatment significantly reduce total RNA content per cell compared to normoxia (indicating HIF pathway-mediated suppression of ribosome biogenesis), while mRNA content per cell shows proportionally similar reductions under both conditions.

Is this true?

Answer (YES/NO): NO